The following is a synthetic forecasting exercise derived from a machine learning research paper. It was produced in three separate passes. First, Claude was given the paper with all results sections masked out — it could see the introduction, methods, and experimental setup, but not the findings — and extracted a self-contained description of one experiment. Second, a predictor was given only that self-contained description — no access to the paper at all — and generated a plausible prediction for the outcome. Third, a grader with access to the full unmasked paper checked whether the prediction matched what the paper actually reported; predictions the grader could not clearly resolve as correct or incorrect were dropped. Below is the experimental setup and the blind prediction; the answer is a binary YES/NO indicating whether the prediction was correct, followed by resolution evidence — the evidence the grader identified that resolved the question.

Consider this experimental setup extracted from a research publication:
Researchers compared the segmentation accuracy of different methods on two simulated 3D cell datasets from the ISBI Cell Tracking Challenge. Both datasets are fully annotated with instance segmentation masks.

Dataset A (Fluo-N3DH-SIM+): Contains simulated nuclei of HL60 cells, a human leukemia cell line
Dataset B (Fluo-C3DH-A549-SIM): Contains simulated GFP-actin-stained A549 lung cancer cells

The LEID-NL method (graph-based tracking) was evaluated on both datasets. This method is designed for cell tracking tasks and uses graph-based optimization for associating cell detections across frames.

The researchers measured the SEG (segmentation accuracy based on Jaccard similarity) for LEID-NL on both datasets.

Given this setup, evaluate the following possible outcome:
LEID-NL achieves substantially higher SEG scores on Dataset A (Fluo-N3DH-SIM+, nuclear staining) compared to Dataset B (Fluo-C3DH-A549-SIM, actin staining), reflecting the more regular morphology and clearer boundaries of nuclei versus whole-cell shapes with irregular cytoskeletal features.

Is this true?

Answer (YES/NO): NO